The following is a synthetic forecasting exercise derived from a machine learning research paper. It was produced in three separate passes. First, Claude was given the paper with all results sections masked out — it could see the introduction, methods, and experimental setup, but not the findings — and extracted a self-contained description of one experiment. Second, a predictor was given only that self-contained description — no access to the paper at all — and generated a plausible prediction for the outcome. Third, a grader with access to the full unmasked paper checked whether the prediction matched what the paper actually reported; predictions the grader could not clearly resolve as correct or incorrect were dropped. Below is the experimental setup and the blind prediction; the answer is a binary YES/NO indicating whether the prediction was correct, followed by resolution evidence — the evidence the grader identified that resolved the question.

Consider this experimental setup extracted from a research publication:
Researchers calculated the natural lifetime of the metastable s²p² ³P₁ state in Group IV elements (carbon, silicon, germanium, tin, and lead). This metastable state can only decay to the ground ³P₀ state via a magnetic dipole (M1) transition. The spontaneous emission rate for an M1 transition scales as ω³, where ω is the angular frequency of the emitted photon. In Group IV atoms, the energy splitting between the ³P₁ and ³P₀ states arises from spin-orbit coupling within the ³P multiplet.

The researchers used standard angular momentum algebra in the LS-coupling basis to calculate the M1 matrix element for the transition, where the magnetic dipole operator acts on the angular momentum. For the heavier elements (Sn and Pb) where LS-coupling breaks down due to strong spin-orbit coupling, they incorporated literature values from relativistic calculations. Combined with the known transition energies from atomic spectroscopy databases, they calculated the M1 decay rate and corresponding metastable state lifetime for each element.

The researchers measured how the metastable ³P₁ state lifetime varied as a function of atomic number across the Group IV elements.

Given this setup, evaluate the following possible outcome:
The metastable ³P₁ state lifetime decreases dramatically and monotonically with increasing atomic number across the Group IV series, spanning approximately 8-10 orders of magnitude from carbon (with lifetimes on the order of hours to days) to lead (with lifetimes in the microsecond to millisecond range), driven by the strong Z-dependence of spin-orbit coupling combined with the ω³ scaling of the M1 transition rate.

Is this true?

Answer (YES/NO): NO